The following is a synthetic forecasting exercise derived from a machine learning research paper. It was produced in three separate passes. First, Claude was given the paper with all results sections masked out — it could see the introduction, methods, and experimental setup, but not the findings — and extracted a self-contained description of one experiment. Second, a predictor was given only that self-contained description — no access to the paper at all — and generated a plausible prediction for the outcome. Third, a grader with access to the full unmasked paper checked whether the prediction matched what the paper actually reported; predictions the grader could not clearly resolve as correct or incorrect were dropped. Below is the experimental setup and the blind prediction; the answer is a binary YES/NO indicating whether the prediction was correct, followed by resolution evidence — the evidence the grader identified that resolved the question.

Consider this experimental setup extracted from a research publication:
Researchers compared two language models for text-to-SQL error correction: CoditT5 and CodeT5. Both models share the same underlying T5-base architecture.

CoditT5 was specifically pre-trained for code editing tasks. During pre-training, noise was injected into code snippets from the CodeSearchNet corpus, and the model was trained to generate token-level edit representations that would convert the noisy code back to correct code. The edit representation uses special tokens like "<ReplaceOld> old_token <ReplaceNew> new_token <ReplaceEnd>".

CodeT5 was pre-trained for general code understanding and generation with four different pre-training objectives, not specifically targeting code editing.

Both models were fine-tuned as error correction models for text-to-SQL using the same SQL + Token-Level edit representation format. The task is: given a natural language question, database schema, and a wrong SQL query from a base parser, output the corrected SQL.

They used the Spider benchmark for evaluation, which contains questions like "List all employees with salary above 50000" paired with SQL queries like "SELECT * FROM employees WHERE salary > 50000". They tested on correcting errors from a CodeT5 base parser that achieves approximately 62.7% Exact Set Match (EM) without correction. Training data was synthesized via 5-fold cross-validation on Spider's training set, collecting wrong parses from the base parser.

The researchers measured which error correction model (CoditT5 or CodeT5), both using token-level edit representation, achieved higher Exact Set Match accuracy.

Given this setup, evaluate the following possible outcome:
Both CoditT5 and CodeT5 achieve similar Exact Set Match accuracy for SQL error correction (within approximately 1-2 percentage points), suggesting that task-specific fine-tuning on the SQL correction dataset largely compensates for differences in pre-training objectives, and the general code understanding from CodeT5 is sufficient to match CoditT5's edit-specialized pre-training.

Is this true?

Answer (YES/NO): NO